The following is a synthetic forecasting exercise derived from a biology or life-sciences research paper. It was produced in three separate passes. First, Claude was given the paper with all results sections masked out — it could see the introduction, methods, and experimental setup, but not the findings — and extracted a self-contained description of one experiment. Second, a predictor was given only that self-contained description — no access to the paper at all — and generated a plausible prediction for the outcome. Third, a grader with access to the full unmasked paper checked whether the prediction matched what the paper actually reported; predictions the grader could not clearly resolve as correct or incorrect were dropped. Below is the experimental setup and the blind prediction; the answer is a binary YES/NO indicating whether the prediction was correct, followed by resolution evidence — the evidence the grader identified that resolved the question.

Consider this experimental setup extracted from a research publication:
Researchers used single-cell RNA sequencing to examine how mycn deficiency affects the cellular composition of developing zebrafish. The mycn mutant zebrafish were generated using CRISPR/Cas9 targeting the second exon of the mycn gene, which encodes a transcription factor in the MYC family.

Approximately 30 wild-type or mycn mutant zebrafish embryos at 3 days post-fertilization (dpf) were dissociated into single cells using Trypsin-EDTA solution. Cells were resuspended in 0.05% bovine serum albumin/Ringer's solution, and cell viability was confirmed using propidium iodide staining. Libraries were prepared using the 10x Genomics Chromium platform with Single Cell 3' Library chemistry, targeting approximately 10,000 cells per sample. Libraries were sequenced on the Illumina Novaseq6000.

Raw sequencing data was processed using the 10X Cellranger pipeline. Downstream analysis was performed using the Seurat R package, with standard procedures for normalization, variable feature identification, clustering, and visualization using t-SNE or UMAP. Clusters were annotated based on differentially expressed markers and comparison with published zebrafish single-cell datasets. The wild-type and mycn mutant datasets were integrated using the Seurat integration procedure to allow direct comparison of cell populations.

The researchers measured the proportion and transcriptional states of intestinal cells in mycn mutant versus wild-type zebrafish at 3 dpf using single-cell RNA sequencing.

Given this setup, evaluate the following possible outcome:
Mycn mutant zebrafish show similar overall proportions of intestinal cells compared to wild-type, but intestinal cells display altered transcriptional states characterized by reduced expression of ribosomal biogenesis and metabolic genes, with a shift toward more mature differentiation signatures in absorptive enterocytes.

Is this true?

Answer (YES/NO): NO